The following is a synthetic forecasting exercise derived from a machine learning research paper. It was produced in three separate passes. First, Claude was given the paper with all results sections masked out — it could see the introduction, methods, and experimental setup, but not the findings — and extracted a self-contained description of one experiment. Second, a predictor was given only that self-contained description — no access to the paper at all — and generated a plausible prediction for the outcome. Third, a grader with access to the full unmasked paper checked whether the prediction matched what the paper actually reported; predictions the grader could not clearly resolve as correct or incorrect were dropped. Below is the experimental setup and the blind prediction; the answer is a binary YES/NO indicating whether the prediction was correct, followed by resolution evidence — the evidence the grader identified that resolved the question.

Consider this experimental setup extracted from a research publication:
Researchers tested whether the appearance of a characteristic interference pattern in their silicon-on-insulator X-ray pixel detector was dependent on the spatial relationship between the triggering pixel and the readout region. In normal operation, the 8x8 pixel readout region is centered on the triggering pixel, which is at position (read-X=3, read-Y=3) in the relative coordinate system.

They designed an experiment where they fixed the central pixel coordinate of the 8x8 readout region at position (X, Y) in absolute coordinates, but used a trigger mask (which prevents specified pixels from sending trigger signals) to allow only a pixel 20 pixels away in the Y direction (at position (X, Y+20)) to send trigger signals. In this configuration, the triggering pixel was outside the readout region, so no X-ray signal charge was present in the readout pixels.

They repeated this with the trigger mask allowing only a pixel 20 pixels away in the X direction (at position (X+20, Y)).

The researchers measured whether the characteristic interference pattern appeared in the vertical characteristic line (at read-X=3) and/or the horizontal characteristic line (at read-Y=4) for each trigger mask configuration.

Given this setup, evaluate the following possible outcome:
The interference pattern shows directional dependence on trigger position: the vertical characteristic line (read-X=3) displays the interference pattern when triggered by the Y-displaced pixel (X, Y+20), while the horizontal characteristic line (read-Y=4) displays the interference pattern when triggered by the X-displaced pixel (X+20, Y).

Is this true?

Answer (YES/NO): YES